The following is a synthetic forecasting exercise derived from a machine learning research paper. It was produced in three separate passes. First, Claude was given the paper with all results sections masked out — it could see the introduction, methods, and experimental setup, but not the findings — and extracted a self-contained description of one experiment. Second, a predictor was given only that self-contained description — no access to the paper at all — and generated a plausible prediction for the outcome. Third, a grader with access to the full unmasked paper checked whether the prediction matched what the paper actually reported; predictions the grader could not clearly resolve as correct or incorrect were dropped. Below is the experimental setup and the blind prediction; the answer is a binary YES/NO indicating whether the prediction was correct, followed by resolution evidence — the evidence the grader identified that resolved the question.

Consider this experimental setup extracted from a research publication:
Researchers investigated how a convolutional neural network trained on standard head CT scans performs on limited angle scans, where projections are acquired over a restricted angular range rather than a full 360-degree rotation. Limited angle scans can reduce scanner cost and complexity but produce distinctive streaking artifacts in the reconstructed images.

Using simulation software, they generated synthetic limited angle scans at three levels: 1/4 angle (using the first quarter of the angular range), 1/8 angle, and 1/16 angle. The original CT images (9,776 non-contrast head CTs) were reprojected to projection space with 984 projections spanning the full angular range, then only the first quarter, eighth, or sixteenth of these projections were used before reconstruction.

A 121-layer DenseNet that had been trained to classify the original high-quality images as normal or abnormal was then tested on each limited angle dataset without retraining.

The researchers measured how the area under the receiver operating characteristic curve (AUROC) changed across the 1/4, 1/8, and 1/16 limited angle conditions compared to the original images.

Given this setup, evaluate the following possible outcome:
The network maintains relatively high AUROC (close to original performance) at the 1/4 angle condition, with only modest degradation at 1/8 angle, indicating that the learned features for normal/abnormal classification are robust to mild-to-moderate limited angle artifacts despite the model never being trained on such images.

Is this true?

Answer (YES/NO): NO